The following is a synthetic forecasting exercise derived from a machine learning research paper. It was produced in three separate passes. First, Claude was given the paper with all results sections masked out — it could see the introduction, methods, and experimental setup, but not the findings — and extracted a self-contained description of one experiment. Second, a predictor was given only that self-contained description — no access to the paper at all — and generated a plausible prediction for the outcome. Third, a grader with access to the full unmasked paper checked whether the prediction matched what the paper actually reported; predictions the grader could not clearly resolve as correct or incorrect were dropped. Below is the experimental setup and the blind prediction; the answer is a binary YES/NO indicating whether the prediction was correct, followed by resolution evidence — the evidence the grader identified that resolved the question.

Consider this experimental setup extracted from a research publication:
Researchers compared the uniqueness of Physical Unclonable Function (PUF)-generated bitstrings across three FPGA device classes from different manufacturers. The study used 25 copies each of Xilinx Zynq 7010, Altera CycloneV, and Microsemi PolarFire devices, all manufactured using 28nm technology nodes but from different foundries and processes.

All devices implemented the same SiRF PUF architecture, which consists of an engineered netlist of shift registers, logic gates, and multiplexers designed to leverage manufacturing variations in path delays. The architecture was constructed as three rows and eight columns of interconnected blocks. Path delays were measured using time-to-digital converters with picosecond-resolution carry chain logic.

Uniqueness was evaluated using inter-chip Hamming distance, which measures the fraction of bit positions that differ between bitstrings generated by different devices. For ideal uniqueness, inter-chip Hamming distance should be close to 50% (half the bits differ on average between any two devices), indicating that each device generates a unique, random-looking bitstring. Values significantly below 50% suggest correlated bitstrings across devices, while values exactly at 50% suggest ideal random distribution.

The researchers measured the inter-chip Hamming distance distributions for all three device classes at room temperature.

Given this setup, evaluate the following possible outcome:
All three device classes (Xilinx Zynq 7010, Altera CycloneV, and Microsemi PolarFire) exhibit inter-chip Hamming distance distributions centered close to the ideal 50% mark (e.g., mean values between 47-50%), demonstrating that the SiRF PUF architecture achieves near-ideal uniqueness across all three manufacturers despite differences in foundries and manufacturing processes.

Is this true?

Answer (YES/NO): YES